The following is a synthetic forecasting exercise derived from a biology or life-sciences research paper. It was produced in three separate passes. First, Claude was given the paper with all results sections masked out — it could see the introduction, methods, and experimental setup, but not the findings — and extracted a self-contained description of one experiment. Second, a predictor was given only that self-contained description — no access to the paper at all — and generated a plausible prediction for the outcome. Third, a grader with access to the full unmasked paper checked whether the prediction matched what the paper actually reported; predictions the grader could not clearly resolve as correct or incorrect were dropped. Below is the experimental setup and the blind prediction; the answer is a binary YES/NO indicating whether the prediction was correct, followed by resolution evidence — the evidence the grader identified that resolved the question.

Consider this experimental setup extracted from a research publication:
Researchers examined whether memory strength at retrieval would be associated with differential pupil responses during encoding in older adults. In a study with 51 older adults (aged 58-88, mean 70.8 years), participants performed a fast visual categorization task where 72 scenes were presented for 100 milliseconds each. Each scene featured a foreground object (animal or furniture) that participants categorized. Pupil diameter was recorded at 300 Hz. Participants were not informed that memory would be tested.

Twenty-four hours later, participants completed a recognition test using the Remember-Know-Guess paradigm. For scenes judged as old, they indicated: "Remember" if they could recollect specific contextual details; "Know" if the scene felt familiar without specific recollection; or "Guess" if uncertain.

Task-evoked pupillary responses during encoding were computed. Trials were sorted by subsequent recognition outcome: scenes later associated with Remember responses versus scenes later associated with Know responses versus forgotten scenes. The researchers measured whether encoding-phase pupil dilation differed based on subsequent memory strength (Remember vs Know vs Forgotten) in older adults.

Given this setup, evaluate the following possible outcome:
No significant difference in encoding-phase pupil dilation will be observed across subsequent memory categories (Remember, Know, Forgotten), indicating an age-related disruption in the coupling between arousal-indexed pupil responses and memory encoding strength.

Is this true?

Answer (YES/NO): YES